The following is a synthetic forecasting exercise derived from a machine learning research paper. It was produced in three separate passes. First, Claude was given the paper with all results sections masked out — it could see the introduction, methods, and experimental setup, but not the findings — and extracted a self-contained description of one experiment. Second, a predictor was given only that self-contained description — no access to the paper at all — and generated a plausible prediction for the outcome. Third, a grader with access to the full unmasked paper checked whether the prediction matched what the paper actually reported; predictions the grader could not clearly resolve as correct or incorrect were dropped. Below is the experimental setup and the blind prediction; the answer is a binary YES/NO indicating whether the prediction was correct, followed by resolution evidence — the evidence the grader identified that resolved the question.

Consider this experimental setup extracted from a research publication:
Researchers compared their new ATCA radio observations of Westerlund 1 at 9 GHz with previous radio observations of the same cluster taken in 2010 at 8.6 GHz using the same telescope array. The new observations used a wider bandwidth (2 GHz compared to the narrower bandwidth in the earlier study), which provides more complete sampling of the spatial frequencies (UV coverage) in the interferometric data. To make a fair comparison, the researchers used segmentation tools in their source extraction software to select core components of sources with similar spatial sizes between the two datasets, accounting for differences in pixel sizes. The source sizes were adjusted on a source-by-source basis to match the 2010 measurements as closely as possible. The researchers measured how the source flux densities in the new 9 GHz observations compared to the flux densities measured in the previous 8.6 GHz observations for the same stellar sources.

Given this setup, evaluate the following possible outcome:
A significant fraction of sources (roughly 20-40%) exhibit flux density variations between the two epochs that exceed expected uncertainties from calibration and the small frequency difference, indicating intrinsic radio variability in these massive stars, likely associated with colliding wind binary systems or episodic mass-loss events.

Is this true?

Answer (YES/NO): NO